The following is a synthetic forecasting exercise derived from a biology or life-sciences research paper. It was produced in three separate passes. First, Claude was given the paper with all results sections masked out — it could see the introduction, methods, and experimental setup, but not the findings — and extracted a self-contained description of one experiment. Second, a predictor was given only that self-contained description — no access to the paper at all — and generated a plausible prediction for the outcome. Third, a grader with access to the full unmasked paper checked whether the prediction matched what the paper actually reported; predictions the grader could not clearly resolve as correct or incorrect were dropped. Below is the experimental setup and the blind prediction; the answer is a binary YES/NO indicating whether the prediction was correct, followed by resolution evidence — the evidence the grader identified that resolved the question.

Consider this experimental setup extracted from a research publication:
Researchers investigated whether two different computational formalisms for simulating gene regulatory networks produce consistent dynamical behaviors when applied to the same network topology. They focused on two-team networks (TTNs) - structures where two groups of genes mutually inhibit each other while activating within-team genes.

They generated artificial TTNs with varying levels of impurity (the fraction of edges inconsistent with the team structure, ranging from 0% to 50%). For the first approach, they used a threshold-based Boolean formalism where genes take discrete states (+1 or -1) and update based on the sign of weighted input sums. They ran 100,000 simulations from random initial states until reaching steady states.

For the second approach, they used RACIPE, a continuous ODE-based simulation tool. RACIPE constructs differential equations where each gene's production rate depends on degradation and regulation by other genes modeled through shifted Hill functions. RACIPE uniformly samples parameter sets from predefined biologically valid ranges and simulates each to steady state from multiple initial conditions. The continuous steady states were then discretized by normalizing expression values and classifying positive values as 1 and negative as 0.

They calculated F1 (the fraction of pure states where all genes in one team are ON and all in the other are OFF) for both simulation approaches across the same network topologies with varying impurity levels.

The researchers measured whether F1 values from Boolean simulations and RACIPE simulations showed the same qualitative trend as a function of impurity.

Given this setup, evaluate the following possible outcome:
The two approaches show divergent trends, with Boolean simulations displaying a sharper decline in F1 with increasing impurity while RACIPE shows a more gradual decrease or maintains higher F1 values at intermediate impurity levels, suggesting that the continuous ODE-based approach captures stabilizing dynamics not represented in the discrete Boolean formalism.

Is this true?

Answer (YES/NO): NO